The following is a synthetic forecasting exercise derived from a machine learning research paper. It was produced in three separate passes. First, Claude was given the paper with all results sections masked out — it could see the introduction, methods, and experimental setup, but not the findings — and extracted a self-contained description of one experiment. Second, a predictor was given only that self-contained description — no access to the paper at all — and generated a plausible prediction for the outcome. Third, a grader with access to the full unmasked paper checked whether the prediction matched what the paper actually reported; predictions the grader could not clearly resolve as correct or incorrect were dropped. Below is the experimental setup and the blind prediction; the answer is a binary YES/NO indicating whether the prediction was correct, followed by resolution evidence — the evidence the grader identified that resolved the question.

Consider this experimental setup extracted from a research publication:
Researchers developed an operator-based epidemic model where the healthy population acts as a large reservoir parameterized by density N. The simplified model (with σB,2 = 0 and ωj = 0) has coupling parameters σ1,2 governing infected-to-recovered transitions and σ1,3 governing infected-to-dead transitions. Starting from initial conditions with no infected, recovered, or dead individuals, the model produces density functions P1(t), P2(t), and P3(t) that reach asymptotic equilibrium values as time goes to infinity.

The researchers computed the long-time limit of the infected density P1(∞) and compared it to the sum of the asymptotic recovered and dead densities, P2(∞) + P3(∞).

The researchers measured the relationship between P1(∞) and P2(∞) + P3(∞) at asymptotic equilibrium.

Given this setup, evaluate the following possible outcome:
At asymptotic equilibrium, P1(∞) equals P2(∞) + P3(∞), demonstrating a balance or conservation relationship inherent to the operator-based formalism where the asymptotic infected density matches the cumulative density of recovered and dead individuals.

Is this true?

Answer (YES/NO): YES